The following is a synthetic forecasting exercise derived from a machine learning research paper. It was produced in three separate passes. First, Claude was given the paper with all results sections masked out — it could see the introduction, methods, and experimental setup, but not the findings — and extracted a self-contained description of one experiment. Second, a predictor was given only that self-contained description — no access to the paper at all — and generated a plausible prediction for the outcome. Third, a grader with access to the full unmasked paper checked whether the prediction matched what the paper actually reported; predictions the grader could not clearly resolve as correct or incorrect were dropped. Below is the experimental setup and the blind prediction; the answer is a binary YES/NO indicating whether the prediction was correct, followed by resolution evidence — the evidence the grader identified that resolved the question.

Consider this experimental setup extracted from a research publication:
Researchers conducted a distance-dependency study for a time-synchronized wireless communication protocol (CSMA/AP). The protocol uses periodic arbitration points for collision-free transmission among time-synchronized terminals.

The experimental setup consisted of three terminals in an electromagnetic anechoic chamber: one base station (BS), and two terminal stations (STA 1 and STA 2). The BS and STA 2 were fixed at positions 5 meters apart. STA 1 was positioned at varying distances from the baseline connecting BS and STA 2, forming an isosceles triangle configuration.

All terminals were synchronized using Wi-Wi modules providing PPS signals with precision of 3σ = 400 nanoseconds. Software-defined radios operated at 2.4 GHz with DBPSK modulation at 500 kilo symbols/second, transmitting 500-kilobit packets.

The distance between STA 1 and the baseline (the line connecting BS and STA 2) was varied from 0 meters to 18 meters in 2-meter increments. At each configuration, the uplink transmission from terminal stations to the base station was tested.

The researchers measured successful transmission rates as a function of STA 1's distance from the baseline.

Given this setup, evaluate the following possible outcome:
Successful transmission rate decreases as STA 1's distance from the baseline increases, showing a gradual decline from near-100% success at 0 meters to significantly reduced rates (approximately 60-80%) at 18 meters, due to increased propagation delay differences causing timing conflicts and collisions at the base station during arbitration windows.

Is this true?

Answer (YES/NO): NO